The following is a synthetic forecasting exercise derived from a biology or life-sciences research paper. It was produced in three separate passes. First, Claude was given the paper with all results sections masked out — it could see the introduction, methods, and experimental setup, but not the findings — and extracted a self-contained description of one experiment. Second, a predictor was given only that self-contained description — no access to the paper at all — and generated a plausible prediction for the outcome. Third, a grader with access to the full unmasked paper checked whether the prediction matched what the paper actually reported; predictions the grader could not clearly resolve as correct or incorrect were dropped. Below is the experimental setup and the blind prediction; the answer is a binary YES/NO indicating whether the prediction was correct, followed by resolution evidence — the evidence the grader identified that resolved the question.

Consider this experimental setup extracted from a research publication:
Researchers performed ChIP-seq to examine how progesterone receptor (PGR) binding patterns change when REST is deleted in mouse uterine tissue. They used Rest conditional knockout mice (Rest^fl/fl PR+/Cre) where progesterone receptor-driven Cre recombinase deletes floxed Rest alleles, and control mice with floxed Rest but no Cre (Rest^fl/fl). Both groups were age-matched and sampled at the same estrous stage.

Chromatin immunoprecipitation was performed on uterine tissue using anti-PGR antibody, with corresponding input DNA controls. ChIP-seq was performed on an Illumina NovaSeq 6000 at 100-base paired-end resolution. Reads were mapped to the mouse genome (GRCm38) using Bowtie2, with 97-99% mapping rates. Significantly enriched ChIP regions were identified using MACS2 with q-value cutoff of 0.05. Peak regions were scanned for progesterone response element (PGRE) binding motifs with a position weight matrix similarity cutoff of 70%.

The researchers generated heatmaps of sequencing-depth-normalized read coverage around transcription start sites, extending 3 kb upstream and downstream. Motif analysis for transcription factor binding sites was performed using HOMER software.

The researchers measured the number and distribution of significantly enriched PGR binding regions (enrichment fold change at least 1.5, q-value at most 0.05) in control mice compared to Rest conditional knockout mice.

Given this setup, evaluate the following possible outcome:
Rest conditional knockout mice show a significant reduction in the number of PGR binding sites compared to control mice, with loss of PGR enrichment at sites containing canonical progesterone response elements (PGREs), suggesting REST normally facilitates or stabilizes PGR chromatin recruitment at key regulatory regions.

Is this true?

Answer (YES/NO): NO